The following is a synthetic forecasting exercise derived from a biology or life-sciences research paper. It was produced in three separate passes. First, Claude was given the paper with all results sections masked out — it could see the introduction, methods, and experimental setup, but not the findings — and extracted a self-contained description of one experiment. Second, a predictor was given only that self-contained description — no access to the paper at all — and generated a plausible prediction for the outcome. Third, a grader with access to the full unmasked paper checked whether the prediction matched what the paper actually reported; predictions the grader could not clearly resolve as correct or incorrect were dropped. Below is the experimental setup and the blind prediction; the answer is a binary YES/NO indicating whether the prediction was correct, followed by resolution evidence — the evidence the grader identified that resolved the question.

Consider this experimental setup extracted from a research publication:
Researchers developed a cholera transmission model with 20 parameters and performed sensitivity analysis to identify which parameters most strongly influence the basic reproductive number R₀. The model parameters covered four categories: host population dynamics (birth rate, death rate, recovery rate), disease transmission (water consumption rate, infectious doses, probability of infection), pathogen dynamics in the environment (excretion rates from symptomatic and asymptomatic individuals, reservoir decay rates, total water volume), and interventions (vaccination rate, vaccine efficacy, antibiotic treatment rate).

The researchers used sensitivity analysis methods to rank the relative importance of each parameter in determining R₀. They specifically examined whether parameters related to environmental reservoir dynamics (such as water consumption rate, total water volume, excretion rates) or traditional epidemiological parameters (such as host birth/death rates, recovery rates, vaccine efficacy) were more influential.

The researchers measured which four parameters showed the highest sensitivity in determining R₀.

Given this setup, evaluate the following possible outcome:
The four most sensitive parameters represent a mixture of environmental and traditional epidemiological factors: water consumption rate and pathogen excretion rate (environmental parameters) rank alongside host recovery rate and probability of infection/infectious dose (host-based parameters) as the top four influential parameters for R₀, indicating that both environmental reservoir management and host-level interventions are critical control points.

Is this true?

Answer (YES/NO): NO